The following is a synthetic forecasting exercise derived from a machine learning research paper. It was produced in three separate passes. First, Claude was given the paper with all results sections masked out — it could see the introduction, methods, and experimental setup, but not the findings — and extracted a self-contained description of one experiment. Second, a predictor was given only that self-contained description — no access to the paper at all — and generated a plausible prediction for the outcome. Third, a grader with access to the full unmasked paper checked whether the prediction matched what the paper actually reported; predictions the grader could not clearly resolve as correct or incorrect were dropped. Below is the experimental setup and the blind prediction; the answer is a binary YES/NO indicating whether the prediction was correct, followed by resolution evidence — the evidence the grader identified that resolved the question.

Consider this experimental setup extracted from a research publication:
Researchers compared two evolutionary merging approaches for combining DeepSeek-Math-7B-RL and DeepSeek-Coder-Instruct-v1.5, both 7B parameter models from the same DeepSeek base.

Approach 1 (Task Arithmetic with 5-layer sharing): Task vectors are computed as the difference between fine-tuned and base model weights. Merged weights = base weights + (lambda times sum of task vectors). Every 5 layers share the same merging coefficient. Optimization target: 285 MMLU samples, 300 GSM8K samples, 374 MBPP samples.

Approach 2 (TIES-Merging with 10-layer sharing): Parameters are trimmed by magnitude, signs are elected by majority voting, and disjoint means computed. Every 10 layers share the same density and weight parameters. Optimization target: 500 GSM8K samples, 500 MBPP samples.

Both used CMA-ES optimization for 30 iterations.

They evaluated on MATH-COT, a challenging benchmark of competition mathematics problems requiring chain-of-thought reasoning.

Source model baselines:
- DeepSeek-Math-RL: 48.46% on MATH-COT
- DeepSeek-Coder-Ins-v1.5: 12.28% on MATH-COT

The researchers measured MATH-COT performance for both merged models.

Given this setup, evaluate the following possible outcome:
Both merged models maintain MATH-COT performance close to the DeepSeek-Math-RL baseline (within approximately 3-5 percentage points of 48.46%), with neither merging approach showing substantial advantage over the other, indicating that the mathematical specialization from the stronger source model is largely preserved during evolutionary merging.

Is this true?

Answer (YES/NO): NO